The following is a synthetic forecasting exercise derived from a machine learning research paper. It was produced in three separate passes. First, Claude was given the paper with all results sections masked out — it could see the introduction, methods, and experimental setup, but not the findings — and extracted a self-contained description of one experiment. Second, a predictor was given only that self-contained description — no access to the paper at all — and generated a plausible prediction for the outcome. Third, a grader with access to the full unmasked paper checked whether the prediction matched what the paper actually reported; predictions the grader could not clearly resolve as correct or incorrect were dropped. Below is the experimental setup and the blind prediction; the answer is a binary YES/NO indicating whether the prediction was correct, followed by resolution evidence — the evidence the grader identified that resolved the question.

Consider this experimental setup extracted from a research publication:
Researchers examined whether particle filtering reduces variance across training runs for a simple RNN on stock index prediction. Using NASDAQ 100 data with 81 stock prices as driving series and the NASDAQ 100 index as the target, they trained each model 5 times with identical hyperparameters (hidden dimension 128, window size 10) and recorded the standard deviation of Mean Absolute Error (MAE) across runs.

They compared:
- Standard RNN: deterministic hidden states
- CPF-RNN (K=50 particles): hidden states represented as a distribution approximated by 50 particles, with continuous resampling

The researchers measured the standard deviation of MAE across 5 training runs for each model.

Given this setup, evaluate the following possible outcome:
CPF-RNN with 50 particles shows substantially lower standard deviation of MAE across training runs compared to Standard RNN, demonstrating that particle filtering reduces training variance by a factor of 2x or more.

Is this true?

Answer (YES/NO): YES